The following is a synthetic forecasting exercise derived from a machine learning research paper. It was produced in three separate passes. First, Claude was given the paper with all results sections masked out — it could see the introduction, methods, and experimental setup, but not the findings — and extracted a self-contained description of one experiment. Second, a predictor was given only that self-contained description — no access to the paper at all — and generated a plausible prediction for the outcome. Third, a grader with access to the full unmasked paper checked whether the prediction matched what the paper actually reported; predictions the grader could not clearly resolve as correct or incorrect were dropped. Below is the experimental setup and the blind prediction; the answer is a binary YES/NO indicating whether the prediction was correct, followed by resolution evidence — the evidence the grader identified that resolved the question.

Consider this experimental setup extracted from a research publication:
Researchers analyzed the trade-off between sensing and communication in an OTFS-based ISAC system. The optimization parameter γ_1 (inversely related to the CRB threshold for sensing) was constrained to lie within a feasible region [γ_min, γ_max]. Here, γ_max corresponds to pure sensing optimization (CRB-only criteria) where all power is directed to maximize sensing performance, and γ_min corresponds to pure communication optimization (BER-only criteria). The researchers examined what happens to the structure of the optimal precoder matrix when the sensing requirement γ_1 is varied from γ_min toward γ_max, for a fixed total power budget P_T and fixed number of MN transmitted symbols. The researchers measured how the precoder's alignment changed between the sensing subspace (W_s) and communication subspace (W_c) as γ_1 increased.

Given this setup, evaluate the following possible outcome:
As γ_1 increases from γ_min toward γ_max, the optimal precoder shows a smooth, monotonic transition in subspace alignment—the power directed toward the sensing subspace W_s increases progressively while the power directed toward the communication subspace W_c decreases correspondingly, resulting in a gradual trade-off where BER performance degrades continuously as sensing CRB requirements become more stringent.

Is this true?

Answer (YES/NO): YES